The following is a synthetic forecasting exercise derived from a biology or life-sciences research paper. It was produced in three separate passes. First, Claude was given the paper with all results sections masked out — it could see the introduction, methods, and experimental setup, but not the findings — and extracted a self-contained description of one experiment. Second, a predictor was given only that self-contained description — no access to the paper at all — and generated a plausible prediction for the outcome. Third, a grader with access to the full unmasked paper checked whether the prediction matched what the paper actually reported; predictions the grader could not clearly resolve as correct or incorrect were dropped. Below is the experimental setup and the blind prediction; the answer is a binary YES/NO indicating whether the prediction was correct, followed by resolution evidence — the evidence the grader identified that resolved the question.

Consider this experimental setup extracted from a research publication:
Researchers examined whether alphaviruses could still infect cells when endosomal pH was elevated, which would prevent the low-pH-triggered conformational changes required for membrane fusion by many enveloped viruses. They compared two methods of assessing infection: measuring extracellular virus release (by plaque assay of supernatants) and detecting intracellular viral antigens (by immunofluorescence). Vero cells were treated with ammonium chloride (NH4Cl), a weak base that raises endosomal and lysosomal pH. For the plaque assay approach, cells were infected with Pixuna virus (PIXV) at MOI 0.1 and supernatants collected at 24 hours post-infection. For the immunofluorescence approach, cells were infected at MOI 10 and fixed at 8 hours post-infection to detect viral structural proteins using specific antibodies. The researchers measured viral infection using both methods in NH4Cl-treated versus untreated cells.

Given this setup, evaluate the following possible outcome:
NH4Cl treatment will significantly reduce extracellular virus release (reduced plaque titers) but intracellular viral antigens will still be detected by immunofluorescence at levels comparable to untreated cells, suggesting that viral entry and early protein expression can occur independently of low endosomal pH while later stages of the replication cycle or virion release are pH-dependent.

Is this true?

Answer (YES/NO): NO